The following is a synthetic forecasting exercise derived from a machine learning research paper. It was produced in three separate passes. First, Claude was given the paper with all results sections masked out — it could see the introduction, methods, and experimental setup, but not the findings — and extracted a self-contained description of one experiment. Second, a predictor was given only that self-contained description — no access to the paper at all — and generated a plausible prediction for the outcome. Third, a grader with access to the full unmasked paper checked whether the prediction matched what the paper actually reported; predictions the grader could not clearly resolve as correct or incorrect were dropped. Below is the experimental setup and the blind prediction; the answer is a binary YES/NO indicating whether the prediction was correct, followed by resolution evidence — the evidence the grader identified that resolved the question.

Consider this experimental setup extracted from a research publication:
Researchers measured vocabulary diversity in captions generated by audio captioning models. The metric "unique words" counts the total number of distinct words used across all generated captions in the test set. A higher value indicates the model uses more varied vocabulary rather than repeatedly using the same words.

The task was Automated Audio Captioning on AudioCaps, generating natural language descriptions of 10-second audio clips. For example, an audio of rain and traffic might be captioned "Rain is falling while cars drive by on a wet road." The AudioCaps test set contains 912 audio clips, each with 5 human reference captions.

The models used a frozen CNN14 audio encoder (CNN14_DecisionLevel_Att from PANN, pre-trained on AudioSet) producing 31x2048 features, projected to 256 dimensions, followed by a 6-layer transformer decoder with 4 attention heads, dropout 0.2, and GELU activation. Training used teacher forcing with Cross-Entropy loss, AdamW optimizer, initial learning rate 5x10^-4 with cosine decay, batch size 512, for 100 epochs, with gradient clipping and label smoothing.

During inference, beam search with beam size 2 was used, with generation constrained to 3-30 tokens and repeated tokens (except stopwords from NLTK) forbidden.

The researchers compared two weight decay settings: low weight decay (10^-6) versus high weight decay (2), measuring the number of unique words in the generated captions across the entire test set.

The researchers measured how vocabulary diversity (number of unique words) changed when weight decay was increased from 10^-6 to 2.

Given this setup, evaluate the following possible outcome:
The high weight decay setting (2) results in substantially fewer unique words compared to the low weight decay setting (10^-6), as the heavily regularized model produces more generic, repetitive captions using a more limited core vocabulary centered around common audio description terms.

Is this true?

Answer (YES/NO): YES